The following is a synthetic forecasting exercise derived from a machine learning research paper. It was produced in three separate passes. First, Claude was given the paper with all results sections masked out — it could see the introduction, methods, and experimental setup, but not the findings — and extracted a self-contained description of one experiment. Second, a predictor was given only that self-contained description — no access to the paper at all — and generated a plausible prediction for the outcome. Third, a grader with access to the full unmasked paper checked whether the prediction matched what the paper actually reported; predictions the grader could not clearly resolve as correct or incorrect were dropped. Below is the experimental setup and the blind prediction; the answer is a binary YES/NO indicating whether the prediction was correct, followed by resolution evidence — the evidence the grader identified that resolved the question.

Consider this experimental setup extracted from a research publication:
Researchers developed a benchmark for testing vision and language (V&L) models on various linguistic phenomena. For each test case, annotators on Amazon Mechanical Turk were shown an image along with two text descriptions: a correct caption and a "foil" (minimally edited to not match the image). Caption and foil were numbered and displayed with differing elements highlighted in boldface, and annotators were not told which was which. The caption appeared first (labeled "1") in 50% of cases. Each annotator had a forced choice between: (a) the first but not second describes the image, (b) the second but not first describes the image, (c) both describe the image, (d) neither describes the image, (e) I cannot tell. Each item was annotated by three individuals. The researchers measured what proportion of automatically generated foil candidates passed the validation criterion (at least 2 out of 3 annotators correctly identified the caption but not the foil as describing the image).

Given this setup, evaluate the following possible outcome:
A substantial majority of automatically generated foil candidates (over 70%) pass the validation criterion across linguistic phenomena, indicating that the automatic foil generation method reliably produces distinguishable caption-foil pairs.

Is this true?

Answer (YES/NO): YES